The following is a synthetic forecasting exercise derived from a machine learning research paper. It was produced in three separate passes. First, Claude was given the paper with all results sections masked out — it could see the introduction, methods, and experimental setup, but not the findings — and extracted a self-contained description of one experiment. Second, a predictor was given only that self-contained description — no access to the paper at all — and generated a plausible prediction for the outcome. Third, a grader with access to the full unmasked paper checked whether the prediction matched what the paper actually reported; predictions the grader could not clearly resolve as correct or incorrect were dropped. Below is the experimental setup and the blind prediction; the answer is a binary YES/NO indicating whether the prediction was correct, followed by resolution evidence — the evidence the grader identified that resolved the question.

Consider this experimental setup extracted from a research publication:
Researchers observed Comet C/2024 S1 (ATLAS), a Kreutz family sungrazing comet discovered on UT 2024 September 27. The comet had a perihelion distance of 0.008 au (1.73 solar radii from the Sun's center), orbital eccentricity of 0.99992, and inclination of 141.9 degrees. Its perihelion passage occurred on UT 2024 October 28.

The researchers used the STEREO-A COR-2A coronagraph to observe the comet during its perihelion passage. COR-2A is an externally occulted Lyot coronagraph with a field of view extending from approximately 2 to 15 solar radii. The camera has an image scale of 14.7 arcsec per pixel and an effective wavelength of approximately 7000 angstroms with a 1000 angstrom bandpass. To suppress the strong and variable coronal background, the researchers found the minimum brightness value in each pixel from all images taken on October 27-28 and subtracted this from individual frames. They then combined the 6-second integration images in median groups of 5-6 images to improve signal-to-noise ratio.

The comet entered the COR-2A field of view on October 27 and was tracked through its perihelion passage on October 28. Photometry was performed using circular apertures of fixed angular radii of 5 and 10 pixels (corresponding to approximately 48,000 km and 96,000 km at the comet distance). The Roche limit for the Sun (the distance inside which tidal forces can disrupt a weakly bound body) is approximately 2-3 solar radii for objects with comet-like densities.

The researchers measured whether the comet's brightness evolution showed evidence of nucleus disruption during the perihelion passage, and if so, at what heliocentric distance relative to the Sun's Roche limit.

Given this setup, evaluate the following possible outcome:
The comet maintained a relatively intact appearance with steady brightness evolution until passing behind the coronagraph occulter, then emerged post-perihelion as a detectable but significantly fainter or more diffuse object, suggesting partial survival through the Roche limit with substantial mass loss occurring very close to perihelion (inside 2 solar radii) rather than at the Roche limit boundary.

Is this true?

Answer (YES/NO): NO